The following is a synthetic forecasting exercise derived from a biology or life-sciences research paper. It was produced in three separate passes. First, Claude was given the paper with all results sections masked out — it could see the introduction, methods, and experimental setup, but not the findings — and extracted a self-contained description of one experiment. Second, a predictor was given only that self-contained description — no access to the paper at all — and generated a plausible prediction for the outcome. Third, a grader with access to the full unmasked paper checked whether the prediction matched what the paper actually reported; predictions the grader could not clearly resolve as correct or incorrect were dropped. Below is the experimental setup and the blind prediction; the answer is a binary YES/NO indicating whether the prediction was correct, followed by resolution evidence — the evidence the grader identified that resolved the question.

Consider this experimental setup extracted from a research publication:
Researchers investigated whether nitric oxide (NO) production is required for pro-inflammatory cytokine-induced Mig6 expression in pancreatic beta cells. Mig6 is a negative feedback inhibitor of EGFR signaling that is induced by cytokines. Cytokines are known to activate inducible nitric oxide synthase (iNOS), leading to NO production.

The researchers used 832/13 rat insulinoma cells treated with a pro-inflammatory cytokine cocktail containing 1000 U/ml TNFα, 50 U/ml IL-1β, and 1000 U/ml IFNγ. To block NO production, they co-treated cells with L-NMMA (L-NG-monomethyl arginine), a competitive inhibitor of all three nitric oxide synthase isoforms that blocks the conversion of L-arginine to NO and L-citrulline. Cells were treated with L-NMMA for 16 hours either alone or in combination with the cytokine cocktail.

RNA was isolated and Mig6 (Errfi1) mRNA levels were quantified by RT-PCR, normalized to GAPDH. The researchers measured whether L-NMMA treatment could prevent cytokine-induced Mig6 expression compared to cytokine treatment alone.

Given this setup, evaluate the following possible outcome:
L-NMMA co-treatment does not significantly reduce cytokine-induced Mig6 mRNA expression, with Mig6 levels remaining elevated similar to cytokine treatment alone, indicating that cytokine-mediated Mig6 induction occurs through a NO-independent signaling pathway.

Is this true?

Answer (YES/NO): NO